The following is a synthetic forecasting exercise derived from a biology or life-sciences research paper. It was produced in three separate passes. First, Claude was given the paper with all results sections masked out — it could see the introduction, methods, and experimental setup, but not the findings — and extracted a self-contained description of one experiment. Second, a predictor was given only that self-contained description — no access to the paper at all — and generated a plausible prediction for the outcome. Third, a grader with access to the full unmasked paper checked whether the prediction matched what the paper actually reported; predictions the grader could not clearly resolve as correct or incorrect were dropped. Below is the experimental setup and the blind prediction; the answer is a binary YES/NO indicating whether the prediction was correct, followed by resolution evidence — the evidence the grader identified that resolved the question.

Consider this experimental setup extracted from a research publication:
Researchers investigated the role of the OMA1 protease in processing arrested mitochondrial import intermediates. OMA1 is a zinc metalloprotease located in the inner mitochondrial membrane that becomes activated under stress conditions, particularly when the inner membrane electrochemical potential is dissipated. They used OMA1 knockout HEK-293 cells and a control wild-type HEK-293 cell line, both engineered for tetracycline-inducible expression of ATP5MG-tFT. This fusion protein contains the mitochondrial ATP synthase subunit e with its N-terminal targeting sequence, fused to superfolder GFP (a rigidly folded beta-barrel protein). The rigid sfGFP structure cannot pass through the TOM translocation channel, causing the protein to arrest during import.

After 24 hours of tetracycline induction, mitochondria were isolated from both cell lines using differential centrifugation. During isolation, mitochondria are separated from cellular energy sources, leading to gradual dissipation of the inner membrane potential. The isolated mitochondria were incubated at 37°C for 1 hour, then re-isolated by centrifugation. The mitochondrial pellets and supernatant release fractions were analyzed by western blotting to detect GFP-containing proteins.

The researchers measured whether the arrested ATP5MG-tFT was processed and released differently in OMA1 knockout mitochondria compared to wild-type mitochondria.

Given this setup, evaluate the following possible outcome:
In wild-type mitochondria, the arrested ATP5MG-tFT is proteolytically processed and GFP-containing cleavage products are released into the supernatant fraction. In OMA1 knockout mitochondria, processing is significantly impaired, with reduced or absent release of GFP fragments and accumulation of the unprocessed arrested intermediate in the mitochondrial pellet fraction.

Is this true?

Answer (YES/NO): YES